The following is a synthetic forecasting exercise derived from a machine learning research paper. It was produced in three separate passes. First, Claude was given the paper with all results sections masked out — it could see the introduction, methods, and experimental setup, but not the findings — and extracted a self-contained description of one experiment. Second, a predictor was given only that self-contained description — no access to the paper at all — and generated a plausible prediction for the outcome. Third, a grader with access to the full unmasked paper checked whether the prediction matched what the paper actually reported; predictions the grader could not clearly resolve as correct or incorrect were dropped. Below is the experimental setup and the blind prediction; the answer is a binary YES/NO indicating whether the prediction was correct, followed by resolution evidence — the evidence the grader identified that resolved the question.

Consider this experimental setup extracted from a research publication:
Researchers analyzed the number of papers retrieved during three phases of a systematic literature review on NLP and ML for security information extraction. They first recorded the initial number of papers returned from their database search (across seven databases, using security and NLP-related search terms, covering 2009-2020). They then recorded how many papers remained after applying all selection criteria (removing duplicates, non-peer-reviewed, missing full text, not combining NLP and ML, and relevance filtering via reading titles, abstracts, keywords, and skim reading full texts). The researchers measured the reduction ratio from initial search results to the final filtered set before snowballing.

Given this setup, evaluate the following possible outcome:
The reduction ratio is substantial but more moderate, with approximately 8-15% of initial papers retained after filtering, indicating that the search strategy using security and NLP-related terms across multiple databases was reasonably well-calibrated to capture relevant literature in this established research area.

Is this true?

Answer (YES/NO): NO